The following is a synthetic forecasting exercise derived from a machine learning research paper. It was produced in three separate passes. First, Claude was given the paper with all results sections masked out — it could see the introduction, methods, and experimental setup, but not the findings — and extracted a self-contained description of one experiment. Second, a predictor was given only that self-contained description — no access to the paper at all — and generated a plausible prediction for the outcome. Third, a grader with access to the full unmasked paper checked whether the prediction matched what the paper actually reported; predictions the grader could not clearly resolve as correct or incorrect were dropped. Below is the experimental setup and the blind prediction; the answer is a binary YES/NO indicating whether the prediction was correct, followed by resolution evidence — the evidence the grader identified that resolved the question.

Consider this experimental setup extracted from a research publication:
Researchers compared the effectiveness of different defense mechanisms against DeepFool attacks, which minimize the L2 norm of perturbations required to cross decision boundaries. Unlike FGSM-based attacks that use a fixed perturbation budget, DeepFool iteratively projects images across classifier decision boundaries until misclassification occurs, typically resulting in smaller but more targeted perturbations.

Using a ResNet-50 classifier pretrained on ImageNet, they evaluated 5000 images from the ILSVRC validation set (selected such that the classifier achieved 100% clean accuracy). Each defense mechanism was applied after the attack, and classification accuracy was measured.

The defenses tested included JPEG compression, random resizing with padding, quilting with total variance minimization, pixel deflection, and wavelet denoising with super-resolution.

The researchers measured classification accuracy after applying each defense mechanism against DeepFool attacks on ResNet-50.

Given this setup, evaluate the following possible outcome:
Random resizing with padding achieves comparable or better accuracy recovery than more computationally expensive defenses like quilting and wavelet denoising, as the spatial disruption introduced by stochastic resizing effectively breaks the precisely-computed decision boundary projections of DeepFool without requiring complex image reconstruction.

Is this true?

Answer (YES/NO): YES